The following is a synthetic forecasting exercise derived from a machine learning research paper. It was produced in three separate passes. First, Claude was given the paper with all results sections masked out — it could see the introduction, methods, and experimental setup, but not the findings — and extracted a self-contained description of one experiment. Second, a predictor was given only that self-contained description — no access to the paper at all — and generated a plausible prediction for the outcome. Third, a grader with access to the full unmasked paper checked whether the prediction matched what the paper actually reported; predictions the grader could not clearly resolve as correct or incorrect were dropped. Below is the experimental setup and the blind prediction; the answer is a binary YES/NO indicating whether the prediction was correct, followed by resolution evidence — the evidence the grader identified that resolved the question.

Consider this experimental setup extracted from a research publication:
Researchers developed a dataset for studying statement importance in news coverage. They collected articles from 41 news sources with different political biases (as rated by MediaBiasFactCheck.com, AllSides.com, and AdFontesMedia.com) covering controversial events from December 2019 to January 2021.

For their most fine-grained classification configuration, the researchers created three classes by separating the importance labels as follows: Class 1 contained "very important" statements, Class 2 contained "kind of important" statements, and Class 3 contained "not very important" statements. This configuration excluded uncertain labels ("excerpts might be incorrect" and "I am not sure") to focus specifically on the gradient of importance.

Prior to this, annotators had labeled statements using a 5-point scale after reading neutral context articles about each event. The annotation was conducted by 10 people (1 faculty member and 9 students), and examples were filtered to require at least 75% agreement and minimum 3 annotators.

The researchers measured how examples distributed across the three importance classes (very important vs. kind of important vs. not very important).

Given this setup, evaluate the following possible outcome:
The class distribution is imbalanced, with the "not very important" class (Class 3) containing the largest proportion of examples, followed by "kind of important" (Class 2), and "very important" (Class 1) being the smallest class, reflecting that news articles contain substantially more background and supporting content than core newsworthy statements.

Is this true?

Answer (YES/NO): NO